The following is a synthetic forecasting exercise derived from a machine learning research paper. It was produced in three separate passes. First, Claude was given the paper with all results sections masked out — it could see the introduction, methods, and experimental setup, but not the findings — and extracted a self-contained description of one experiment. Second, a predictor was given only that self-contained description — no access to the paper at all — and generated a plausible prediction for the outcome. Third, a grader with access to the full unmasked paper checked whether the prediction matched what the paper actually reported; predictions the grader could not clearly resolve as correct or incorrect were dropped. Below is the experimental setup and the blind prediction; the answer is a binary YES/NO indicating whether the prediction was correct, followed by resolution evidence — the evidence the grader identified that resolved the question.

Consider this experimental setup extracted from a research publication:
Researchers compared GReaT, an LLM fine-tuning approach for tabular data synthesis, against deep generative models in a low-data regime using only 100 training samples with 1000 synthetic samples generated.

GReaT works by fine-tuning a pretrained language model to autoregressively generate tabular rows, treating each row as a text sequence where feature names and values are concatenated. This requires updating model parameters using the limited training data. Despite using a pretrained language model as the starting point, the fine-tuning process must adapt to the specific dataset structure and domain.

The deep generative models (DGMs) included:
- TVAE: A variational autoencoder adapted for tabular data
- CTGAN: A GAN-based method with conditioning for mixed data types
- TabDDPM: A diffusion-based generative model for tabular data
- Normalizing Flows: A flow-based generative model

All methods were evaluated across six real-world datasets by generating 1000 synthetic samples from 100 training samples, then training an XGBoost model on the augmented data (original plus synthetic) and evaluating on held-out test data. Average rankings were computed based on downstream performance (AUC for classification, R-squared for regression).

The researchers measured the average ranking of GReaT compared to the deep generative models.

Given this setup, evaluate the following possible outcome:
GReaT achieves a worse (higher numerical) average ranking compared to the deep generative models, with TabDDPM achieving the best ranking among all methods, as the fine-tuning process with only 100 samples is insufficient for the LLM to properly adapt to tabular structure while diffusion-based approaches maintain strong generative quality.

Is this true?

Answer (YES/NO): NO